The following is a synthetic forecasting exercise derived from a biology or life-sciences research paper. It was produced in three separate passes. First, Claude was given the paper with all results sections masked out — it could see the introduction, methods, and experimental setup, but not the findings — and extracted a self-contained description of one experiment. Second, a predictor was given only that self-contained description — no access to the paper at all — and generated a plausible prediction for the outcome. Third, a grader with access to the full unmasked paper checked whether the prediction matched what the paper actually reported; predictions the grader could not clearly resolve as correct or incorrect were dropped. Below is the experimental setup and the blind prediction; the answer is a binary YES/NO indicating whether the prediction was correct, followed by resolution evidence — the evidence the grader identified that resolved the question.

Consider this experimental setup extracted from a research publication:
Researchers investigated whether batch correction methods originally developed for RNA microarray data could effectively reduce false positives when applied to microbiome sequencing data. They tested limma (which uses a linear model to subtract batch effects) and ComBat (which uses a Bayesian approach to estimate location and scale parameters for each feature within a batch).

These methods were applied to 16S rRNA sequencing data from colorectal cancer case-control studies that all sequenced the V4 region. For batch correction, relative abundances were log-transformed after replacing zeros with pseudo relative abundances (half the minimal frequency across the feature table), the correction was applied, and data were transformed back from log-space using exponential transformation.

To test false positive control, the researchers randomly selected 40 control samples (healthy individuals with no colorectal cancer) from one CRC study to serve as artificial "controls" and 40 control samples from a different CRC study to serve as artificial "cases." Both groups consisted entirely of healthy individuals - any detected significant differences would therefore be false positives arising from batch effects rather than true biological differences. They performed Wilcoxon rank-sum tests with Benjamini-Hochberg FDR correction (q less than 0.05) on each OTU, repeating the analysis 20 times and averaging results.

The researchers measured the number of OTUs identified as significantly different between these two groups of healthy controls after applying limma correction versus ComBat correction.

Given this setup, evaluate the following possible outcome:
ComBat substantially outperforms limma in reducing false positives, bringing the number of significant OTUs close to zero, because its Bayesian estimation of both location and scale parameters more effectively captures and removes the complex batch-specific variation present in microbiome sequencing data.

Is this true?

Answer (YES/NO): NO